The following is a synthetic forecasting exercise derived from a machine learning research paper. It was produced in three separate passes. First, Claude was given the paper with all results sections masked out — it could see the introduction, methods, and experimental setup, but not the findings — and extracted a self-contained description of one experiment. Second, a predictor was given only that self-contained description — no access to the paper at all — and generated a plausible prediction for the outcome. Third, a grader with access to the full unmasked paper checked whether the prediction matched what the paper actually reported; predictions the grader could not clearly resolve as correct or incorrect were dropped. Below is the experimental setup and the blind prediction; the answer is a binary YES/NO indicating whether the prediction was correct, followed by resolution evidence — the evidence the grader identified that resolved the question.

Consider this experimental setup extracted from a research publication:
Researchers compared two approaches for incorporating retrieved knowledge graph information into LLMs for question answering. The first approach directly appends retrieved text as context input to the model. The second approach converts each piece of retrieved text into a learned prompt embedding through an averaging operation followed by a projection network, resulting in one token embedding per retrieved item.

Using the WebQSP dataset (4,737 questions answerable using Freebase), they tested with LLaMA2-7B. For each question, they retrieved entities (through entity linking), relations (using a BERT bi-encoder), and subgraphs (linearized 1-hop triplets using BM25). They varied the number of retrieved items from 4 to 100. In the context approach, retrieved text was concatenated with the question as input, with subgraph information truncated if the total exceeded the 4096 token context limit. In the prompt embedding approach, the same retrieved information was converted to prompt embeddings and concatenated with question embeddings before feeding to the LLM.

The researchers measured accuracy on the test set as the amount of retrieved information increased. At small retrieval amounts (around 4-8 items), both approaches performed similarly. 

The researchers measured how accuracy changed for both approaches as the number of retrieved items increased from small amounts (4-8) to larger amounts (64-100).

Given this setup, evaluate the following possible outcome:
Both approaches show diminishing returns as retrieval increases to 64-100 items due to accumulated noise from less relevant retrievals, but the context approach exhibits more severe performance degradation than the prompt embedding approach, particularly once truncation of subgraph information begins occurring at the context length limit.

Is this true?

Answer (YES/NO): NO